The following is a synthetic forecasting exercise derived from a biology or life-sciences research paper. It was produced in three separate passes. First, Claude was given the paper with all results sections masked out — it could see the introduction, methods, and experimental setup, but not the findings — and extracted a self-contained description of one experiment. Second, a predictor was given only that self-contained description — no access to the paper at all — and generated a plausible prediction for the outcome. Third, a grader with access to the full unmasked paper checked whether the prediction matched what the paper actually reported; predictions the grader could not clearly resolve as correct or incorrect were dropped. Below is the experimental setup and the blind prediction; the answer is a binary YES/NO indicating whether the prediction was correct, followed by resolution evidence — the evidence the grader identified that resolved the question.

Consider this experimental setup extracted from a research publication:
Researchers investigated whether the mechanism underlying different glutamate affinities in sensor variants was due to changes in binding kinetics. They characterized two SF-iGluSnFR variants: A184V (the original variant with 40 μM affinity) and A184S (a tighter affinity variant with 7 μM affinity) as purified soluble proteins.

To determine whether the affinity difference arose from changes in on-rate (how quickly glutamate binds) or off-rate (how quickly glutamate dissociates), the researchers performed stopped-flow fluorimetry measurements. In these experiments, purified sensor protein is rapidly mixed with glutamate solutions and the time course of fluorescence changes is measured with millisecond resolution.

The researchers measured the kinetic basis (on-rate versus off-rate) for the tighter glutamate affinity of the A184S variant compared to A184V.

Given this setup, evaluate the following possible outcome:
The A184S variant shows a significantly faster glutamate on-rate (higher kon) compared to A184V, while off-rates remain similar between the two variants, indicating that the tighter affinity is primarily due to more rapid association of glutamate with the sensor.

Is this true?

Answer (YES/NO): NO